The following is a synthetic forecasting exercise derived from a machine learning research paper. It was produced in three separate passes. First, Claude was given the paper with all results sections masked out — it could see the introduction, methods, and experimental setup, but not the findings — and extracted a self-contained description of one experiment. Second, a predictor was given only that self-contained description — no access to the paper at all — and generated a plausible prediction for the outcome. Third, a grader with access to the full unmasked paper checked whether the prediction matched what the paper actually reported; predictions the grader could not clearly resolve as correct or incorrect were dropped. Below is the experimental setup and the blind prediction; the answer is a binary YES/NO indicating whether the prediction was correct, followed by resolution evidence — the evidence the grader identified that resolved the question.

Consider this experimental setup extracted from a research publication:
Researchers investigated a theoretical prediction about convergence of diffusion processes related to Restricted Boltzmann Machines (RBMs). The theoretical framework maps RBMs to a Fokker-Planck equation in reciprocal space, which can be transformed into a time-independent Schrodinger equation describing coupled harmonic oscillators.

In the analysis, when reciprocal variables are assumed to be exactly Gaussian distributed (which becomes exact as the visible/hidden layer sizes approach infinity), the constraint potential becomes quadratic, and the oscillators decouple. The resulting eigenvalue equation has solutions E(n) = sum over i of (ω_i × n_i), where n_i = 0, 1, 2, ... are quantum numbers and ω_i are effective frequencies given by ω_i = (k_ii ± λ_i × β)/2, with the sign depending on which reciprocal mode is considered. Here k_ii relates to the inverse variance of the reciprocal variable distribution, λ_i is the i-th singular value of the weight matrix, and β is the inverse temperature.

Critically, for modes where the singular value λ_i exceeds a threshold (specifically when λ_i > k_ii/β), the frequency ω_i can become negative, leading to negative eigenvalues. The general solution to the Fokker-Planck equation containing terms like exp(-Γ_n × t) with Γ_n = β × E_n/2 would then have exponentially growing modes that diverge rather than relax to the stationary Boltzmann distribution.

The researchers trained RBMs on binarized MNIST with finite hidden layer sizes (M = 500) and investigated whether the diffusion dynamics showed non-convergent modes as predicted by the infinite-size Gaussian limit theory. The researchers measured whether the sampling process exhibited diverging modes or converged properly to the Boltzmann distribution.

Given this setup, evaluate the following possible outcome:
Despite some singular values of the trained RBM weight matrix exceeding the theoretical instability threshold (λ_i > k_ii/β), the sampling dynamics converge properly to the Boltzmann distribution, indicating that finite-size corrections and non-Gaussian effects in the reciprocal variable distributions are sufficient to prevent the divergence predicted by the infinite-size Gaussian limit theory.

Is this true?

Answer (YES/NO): YES